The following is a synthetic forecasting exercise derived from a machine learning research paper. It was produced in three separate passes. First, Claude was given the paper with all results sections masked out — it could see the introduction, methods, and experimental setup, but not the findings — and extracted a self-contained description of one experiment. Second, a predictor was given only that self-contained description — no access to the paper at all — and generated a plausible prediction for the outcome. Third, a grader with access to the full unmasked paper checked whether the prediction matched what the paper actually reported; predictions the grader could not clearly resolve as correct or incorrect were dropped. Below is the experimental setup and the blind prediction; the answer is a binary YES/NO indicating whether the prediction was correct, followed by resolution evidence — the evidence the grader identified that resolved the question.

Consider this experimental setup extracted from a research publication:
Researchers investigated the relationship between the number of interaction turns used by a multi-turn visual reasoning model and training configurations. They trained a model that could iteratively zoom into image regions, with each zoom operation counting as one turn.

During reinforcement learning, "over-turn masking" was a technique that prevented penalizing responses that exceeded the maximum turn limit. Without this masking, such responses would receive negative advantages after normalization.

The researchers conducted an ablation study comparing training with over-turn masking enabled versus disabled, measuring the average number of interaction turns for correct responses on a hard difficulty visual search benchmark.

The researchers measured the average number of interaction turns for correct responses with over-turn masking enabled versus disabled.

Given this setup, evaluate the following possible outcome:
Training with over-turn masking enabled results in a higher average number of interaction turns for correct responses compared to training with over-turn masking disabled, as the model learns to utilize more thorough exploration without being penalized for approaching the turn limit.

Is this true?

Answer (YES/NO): YES